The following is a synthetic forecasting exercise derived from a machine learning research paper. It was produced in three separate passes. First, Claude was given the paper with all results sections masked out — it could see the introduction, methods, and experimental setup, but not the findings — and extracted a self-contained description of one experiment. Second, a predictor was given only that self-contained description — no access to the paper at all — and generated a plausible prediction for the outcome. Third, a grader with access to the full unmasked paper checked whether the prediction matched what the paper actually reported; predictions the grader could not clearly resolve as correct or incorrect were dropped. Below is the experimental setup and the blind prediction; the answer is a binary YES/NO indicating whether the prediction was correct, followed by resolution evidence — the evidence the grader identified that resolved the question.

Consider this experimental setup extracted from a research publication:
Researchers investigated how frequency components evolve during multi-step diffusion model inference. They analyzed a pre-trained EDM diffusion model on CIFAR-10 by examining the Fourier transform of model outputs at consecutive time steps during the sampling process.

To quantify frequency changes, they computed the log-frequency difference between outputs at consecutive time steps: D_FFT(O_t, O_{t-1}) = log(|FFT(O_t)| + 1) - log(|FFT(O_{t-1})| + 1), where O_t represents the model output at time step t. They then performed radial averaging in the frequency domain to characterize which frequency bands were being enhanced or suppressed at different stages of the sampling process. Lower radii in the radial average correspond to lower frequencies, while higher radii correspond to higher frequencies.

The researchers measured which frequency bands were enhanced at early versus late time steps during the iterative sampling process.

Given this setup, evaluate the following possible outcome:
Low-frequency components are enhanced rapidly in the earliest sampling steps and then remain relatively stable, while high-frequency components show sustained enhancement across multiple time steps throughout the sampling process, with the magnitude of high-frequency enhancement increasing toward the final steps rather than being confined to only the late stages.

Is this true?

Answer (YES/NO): NO